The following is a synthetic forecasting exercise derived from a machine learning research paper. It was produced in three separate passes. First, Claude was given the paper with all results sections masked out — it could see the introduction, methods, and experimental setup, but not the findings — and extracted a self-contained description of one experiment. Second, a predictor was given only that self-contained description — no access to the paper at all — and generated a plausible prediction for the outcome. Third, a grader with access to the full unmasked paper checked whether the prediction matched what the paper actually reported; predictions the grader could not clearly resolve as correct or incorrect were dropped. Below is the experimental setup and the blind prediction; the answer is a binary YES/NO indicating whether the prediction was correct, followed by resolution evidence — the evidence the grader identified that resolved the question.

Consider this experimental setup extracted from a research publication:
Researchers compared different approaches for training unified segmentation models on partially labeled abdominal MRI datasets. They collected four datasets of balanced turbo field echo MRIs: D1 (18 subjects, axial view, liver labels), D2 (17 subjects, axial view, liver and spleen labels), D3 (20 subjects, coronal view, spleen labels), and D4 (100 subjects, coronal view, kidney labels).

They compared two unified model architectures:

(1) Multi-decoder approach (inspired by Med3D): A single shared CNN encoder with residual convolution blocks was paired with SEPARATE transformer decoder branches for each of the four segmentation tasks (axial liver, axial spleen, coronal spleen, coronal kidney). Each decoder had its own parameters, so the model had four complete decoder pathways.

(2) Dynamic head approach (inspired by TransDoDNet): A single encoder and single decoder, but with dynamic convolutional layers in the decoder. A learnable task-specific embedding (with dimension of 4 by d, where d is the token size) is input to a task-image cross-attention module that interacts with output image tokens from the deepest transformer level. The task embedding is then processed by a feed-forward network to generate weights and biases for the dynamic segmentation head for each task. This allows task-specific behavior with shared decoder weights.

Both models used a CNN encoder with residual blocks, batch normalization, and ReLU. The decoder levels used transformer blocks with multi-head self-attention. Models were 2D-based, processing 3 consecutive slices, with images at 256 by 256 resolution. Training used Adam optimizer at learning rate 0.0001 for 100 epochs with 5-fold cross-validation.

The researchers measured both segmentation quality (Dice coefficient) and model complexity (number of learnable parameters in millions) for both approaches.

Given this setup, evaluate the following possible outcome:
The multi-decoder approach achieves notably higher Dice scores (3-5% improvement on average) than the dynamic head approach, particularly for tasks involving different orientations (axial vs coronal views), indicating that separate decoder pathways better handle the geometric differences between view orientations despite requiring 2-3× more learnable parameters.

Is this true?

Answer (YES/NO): NO